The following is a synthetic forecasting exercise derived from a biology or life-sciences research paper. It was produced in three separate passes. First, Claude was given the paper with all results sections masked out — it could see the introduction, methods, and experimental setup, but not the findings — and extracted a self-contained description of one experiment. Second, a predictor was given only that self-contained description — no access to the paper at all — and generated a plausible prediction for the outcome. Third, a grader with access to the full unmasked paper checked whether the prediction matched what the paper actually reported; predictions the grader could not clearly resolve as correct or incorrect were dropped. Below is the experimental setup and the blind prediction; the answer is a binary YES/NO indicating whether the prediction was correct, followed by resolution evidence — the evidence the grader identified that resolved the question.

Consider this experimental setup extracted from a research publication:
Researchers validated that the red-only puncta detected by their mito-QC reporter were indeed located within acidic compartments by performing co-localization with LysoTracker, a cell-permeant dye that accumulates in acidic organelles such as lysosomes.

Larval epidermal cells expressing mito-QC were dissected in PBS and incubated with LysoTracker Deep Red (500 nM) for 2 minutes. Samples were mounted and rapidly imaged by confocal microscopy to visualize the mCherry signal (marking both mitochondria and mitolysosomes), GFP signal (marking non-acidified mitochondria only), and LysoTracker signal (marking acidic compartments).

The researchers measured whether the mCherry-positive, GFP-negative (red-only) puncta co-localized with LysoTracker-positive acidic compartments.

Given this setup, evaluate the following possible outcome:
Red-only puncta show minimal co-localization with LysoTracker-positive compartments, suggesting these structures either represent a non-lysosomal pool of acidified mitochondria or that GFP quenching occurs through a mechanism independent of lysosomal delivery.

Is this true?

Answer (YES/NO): NO